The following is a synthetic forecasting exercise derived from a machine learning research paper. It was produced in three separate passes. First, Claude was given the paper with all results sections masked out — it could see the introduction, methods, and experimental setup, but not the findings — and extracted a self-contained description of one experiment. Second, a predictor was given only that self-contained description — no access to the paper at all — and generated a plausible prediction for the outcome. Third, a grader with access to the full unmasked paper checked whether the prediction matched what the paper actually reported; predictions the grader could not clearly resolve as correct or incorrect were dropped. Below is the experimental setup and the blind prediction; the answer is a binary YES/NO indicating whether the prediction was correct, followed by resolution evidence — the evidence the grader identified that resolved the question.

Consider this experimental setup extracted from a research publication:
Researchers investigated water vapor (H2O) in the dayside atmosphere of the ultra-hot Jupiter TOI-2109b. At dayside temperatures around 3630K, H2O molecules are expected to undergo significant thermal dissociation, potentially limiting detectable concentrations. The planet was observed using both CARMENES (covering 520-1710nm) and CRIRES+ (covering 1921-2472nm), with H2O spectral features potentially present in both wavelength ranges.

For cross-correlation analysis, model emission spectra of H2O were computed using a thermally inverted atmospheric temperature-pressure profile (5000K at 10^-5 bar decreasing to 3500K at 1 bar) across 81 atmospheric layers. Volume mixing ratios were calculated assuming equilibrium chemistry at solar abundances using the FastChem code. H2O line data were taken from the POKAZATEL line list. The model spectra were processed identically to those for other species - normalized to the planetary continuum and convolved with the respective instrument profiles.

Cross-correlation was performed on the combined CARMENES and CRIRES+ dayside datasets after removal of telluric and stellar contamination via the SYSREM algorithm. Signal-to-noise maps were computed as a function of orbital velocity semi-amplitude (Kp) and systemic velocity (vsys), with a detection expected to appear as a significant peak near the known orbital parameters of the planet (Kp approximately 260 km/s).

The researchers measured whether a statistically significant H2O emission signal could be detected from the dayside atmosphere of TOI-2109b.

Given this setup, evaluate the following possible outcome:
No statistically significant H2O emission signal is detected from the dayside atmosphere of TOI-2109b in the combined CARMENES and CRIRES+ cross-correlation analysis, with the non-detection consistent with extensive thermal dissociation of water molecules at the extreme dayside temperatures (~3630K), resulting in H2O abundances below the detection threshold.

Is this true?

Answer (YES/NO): YES